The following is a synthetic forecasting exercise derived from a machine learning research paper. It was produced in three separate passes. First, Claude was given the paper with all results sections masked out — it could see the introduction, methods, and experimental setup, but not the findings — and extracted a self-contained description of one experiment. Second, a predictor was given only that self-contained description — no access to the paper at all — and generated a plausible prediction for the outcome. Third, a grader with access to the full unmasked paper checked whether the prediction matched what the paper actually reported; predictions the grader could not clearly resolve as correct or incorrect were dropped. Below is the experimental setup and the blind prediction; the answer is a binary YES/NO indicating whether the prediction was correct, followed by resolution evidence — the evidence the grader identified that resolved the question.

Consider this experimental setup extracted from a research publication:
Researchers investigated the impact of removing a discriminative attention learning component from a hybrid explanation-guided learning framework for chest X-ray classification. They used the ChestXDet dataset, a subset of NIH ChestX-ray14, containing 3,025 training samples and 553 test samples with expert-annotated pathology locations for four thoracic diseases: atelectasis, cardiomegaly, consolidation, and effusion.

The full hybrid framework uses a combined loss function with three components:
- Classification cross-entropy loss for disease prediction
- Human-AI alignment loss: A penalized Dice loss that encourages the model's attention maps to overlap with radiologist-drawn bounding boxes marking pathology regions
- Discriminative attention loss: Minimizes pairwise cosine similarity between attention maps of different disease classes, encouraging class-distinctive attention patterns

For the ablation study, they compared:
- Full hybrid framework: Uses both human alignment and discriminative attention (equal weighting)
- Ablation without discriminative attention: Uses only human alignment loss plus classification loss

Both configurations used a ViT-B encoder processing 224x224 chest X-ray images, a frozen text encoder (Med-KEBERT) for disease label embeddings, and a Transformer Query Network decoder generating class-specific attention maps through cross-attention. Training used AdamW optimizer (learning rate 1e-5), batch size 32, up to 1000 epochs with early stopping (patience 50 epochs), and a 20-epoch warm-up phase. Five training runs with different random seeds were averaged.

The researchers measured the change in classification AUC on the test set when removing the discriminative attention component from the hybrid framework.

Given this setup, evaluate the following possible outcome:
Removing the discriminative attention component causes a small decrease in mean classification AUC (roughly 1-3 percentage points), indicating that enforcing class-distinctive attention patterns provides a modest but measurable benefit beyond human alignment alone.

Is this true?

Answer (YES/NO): NO